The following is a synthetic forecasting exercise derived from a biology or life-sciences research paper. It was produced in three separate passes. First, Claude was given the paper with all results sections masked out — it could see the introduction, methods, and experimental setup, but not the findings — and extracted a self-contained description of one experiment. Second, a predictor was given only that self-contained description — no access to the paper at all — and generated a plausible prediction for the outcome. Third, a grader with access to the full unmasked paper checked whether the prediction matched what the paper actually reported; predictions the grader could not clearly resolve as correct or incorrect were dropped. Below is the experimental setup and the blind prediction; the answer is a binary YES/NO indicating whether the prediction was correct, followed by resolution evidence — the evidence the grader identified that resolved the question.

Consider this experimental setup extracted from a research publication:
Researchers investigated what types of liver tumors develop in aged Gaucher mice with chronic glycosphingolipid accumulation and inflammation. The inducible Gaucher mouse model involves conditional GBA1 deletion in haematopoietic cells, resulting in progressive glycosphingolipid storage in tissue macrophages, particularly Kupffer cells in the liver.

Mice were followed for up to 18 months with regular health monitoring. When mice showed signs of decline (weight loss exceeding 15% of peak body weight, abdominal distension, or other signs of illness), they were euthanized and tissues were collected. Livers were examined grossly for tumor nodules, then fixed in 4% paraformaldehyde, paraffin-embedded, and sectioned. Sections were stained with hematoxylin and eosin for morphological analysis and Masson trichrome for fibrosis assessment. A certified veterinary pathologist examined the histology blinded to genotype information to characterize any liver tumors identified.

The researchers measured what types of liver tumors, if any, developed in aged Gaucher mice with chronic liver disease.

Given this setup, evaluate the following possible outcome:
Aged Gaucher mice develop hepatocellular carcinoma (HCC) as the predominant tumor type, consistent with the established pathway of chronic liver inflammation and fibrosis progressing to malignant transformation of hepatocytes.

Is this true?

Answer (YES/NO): NO